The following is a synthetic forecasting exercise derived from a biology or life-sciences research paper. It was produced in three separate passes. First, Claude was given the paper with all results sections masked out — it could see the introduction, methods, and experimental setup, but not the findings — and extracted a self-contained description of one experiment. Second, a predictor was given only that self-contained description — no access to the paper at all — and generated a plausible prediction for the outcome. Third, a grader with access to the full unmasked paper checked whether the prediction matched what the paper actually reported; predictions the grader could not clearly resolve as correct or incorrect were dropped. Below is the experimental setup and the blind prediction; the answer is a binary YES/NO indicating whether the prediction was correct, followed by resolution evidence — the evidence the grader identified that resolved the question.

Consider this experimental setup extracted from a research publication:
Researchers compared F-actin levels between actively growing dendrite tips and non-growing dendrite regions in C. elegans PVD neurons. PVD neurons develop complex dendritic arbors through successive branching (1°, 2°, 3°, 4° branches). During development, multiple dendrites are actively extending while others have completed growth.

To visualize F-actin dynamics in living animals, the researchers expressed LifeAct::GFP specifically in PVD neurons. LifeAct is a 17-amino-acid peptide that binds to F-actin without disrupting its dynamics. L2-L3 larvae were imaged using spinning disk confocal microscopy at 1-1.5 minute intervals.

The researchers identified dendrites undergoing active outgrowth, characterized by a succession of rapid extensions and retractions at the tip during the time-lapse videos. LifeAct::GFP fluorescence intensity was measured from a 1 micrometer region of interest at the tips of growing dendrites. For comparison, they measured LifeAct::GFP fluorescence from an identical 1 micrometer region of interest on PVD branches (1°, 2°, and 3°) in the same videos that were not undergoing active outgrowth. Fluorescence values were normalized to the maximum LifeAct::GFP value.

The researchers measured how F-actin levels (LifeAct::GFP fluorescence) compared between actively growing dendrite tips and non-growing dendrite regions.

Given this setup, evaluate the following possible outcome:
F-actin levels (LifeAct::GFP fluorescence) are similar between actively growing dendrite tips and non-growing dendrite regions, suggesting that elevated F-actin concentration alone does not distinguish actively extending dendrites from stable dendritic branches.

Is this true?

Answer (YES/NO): NO